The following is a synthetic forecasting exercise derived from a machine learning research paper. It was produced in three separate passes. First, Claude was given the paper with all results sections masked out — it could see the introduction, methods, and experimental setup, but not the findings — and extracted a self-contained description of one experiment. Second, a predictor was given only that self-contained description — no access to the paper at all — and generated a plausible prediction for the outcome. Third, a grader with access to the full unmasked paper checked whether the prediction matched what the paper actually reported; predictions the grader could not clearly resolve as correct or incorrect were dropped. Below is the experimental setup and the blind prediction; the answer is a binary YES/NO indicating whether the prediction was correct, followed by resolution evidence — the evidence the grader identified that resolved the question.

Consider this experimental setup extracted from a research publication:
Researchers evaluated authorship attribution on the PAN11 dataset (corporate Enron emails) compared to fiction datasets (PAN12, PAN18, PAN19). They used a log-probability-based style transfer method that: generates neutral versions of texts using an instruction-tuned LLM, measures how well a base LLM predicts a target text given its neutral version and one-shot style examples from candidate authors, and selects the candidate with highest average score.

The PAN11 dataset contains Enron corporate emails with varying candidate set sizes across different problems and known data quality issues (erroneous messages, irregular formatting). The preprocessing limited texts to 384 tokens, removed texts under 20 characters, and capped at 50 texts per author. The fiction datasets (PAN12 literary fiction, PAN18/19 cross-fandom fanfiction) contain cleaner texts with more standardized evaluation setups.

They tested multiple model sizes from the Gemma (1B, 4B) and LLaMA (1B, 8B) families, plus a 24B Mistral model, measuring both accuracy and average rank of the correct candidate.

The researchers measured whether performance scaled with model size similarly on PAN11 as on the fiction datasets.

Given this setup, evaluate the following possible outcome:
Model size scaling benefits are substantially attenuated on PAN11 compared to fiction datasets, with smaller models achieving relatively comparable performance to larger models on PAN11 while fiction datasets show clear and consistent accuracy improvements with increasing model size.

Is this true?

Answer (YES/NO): YES